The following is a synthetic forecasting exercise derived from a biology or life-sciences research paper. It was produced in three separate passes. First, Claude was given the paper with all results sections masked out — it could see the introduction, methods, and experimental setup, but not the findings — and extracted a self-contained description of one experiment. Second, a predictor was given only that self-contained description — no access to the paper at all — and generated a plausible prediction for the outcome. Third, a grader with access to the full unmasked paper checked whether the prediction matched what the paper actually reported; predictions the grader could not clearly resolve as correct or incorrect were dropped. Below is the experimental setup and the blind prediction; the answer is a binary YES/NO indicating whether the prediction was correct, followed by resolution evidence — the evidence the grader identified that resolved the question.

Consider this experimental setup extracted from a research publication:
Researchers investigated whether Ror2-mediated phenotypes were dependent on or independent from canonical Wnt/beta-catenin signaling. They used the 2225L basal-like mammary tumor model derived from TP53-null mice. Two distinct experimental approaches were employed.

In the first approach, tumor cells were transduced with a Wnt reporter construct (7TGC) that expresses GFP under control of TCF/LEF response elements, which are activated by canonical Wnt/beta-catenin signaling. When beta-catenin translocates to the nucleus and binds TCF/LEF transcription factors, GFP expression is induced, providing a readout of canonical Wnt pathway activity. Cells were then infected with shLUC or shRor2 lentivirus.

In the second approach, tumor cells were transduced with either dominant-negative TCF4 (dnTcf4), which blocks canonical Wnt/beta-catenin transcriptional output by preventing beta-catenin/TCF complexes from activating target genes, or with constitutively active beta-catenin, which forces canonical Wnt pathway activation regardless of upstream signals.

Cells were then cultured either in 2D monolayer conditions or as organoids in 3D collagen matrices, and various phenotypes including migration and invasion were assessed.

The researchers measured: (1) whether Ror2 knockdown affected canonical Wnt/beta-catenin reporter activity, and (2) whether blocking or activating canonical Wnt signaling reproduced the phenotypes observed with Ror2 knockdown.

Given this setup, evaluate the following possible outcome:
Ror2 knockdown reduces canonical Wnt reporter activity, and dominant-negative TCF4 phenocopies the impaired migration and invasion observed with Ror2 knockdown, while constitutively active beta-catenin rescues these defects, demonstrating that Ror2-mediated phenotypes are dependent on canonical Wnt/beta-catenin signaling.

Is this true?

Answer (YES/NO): NO